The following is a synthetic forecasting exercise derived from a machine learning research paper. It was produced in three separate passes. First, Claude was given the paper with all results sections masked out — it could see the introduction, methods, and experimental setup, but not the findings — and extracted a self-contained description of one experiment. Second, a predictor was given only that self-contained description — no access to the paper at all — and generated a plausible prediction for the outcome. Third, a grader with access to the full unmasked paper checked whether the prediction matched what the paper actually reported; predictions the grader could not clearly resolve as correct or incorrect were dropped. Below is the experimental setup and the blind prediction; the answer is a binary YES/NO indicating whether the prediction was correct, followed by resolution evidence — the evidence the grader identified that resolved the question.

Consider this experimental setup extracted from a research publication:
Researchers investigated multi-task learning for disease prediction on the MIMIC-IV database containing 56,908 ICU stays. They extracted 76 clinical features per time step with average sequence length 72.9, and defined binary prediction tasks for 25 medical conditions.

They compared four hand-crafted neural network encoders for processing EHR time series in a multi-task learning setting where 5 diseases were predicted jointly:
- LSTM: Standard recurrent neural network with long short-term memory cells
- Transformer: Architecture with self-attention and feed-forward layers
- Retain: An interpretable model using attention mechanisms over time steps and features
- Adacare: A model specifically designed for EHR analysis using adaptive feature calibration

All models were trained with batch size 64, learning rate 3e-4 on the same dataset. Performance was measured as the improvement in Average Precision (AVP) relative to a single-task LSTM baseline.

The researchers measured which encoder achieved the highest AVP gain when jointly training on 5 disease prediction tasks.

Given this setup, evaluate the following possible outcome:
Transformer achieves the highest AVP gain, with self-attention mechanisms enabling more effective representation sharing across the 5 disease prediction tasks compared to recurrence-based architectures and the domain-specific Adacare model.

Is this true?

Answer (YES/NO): NO